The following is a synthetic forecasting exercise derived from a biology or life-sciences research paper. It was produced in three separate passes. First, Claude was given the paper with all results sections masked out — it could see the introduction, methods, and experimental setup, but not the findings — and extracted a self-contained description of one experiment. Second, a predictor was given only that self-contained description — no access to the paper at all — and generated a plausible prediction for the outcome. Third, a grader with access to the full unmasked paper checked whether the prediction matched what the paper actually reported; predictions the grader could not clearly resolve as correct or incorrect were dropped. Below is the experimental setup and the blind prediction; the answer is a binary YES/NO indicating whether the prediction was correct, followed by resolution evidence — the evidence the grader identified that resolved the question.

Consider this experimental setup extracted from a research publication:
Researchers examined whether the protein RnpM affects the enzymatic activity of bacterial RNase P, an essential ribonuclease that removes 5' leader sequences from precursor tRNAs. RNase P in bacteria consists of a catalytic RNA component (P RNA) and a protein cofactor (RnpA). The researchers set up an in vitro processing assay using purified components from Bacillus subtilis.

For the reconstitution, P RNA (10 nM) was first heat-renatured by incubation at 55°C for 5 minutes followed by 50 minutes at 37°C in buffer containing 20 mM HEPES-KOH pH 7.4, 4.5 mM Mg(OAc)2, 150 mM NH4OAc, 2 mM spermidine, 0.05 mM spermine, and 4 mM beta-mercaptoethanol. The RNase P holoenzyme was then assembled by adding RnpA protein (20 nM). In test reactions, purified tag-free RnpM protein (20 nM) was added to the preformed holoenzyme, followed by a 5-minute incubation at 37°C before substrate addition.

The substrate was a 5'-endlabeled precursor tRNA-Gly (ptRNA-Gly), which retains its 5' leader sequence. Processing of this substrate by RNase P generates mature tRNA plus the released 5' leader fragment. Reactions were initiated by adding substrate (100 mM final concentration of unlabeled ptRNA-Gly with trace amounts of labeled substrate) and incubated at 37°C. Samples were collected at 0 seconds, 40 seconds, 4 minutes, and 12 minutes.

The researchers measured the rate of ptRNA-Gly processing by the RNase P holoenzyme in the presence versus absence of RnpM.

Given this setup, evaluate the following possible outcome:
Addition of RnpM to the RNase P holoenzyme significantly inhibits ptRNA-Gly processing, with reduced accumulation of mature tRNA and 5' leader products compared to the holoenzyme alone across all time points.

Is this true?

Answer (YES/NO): NO